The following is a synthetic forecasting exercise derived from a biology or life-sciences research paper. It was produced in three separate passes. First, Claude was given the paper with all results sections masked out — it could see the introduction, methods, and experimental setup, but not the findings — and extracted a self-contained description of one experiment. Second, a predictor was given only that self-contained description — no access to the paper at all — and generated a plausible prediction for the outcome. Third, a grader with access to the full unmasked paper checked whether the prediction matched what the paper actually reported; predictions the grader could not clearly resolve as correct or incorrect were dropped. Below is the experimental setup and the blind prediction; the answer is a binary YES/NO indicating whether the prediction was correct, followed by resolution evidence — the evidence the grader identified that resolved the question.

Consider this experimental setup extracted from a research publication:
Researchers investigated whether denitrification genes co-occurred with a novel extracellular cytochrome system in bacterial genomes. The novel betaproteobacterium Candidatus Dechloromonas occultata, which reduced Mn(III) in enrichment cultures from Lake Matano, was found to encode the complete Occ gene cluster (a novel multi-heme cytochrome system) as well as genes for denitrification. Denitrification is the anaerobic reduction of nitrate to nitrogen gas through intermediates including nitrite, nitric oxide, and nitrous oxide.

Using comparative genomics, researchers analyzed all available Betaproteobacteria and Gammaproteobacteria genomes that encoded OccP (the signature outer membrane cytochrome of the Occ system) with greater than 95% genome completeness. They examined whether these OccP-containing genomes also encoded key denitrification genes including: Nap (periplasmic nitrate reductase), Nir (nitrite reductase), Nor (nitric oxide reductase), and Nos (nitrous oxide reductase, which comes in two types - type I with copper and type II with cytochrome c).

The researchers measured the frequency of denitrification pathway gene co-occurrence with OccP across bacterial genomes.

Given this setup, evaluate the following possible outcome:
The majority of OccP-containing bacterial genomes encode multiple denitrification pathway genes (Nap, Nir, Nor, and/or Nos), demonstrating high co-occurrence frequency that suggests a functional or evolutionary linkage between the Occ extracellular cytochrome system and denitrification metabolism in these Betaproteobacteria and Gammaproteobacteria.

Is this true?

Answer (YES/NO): YES